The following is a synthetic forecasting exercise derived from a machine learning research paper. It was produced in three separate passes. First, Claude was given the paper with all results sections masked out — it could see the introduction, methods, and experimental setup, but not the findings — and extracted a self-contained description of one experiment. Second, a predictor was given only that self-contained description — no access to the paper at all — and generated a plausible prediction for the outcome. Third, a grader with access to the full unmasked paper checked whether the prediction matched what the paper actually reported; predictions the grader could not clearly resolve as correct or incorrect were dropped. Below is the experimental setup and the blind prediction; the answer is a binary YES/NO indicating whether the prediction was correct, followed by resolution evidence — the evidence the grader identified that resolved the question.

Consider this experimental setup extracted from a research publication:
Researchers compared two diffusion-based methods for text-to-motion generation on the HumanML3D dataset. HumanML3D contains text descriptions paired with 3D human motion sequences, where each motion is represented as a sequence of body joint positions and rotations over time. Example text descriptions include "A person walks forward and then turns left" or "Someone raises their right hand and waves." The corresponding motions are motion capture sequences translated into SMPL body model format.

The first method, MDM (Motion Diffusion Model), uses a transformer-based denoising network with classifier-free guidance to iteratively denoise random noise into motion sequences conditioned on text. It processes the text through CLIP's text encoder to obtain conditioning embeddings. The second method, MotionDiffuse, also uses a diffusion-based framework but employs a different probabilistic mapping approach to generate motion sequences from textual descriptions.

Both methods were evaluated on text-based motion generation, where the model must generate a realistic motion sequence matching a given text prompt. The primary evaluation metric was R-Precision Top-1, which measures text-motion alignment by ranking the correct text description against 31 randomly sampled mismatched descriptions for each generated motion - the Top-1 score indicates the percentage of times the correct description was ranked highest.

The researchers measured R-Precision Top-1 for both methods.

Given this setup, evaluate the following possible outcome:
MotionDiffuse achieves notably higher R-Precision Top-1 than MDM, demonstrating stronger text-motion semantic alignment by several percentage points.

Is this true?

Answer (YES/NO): YES